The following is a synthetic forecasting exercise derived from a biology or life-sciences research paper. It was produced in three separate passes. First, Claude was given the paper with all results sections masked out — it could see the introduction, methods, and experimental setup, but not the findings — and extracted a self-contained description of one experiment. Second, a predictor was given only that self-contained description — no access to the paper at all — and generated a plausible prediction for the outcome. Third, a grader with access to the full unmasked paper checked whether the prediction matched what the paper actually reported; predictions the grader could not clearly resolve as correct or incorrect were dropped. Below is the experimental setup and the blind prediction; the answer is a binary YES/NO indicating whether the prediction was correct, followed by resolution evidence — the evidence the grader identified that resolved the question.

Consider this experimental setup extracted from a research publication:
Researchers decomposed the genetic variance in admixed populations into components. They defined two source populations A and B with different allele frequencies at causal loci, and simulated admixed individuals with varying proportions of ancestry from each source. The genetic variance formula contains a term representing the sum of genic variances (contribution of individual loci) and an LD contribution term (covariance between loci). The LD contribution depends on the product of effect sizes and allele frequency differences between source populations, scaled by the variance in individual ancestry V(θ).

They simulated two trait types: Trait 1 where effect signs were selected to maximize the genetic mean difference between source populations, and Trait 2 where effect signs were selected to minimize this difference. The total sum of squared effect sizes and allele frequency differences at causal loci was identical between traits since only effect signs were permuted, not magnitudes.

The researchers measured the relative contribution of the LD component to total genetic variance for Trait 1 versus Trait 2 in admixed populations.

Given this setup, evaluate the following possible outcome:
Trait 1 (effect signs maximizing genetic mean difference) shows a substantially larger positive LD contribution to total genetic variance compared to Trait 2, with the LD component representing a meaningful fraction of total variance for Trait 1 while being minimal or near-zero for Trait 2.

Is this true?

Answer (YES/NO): NO